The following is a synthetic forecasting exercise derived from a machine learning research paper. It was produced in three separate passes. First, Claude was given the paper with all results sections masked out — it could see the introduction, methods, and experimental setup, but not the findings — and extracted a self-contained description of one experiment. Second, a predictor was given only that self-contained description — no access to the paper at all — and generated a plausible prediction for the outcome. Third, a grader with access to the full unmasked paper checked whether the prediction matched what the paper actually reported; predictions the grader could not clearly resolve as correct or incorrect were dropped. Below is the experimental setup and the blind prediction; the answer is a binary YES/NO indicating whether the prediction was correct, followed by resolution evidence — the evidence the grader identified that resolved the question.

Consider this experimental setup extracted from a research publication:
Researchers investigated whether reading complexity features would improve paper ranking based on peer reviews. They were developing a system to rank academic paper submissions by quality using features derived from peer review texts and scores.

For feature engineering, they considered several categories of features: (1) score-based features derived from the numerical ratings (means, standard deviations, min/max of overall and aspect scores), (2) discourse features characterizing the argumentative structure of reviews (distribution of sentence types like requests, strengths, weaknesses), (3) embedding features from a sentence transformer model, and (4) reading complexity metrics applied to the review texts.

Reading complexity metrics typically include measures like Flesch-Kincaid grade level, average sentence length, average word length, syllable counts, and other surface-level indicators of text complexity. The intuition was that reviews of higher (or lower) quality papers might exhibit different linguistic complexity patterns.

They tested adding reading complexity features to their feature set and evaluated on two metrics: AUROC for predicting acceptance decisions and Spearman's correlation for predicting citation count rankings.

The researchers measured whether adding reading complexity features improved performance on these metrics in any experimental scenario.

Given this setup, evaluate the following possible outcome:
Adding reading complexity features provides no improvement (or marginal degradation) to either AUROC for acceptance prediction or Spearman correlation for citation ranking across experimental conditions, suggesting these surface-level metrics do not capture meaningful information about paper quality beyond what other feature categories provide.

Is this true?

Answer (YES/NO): YES